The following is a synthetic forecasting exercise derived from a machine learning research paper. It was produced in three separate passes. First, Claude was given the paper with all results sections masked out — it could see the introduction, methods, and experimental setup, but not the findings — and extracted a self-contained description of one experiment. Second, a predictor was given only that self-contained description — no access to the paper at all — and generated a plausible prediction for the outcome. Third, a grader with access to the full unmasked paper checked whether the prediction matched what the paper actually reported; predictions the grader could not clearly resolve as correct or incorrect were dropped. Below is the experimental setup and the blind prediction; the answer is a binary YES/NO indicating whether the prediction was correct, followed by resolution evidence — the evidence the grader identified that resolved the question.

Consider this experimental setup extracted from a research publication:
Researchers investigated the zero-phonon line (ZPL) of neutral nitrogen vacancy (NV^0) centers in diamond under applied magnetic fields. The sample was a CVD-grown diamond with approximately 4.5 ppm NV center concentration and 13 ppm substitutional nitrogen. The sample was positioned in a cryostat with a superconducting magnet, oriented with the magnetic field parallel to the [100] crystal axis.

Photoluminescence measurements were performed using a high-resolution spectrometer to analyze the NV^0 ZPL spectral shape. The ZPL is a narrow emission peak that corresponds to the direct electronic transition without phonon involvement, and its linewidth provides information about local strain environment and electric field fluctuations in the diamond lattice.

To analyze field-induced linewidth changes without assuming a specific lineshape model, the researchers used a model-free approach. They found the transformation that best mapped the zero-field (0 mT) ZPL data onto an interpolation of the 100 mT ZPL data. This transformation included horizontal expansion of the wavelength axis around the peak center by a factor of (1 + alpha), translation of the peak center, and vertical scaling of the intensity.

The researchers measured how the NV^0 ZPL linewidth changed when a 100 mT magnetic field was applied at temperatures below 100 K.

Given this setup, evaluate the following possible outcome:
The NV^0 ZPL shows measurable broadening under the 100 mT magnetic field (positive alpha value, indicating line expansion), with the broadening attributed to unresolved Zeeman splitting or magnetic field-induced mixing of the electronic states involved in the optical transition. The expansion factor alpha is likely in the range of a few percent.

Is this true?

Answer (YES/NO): NO